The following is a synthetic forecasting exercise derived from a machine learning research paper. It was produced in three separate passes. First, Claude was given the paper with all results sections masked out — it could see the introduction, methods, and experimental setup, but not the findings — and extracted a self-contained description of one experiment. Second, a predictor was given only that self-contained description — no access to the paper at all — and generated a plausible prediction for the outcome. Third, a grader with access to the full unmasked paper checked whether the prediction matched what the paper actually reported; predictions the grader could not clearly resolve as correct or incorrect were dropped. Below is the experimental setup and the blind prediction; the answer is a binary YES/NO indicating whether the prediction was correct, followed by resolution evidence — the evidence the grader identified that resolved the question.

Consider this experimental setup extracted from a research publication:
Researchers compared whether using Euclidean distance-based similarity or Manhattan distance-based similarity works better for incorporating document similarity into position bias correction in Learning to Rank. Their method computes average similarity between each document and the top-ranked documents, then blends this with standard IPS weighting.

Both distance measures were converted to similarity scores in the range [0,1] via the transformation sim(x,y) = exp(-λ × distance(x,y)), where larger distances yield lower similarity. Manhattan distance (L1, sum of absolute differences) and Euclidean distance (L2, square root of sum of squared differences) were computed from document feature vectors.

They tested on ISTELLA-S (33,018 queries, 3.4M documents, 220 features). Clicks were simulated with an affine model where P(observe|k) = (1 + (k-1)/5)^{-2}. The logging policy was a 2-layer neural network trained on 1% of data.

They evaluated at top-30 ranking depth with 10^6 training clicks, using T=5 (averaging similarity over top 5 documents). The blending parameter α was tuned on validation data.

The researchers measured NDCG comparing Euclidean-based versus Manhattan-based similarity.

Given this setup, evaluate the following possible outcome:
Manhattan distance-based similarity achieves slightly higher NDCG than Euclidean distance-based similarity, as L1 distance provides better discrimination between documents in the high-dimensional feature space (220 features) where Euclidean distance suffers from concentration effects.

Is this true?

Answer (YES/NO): YES